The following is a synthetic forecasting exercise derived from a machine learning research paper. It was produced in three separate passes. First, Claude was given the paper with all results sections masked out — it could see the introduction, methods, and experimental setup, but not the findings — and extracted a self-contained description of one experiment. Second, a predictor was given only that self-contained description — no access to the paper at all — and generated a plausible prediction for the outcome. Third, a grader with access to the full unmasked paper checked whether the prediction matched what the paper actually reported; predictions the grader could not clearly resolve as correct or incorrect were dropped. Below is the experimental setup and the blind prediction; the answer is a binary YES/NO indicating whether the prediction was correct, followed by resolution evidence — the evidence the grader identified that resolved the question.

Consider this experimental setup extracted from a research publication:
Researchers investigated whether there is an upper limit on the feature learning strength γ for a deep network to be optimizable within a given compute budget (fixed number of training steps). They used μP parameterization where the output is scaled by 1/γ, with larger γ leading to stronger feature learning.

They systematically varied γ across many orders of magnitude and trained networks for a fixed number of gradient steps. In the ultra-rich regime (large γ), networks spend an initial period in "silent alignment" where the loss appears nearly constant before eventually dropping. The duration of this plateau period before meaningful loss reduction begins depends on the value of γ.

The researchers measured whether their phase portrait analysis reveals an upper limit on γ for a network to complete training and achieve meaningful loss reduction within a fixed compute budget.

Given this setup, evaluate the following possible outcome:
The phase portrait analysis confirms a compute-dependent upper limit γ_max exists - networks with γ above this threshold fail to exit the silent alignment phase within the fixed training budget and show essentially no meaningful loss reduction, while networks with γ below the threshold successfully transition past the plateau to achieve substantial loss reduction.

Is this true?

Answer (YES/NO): YES